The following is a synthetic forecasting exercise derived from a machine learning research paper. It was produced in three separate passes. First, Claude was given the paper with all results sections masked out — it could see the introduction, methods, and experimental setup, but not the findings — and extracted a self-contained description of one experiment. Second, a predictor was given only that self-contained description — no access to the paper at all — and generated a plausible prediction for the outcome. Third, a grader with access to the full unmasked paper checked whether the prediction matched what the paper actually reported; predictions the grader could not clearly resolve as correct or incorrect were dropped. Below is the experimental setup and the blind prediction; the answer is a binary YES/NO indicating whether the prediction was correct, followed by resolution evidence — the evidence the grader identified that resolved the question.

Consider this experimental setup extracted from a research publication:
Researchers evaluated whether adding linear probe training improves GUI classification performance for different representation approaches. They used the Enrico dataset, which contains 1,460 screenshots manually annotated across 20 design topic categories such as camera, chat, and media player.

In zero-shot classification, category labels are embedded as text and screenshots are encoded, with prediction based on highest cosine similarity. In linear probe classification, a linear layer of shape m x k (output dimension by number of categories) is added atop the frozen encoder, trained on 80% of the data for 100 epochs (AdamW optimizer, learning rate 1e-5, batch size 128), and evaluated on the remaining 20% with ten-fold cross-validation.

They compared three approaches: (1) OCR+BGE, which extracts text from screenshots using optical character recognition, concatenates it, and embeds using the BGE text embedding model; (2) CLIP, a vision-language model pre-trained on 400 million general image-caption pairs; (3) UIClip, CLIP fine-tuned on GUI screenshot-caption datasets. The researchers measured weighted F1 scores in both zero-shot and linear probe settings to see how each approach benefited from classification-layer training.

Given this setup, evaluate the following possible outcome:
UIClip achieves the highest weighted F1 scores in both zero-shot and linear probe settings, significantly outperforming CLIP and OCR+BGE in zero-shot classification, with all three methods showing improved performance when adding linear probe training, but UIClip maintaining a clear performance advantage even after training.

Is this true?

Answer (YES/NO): NO